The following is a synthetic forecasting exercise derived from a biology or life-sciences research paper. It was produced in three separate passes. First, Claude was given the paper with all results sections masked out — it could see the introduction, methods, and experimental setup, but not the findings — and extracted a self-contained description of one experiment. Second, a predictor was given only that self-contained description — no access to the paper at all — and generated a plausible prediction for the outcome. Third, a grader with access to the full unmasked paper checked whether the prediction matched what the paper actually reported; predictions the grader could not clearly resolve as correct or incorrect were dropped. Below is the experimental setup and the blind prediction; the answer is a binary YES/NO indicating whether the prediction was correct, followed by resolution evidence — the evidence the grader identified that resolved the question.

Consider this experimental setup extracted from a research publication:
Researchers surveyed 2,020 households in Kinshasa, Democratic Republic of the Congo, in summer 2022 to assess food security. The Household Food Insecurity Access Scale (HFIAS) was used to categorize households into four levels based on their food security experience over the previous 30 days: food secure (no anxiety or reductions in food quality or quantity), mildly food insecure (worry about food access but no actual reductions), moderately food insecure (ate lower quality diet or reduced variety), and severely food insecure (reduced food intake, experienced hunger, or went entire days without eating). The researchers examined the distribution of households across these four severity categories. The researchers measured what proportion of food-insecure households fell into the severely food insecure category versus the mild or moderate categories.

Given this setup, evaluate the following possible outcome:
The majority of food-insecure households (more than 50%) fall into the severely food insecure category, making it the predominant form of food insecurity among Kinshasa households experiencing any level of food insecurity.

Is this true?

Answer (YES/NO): YES